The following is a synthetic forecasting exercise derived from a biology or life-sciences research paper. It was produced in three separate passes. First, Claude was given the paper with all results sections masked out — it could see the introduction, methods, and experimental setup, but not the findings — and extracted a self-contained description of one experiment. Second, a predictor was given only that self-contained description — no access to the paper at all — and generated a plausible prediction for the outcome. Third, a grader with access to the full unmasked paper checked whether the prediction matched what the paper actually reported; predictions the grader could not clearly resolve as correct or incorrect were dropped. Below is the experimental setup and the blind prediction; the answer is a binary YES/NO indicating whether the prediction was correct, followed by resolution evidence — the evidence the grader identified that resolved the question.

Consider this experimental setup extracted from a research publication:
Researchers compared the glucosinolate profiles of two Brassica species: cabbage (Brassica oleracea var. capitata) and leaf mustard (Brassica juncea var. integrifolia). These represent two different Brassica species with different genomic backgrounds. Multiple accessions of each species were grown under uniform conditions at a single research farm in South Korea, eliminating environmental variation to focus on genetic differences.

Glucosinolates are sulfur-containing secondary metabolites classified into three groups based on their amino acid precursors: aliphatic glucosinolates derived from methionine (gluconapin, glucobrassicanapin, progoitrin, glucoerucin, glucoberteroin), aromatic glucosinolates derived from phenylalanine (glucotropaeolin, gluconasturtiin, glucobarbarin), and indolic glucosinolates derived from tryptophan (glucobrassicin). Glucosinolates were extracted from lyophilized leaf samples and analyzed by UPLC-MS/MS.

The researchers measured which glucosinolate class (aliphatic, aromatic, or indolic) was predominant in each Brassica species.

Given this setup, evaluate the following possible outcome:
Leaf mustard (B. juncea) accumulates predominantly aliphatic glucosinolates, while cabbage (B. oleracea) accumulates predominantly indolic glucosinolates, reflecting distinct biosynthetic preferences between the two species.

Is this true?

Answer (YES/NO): NO